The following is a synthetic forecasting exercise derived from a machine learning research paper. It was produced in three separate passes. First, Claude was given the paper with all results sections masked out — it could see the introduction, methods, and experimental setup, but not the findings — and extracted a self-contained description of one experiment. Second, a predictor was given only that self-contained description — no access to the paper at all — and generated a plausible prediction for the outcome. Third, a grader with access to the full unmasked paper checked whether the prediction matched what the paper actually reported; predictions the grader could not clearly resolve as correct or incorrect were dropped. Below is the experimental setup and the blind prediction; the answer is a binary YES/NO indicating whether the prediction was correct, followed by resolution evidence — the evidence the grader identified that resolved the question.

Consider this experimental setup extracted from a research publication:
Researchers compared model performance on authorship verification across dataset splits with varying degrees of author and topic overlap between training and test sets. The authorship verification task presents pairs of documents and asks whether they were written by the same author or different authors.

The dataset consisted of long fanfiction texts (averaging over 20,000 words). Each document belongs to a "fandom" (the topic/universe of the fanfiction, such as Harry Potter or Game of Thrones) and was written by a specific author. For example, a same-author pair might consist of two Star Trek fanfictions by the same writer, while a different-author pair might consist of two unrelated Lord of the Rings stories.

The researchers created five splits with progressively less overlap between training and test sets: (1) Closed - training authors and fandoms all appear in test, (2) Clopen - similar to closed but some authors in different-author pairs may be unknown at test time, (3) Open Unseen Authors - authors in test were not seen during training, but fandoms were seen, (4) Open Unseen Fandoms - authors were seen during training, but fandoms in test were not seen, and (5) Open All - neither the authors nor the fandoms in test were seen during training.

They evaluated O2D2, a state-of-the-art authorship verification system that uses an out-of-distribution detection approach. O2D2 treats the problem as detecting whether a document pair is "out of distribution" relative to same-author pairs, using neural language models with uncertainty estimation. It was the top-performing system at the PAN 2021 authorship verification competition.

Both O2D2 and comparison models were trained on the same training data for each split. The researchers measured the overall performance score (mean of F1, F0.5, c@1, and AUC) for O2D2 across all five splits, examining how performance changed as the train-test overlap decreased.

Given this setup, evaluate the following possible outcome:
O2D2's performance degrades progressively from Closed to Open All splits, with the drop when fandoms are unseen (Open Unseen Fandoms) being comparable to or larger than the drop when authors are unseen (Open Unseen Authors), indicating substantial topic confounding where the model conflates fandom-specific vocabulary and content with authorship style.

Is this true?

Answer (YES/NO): NO